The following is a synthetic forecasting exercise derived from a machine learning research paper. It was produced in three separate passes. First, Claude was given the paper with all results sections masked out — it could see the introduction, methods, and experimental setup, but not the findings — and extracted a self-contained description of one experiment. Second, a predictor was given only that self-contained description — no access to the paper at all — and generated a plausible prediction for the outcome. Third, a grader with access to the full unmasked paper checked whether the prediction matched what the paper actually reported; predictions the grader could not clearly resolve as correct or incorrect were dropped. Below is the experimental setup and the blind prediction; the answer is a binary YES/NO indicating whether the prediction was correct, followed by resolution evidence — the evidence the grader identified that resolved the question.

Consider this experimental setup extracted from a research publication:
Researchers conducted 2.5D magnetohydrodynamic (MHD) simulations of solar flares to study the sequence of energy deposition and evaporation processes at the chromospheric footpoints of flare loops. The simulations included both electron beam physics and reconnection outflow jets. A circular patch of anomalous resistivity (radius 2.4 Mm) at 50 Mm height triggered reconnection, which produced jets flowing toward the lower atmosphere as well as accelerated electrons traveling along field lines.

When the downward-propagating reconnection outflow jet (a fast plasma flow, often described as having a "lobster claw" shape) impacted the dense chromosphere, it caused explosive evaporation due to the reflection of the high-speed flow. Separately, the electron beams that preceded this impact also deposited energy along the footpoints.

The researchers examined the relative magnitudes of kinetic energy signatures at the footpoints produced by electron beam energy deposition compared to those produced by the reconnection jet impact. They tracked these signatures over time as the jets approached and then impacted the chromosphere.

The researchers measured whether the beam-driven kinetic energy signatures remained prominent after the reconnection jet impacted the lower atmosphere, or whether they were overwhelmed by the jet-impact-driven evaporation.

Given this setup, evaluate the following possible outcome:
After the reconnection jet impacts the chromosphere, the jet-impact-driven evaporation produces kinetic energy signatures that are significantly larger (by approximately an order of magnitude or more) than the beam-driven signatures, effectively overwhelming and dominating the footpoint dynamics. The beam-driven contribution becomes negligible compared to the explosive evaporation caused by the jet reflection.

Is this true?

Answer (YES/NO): YES